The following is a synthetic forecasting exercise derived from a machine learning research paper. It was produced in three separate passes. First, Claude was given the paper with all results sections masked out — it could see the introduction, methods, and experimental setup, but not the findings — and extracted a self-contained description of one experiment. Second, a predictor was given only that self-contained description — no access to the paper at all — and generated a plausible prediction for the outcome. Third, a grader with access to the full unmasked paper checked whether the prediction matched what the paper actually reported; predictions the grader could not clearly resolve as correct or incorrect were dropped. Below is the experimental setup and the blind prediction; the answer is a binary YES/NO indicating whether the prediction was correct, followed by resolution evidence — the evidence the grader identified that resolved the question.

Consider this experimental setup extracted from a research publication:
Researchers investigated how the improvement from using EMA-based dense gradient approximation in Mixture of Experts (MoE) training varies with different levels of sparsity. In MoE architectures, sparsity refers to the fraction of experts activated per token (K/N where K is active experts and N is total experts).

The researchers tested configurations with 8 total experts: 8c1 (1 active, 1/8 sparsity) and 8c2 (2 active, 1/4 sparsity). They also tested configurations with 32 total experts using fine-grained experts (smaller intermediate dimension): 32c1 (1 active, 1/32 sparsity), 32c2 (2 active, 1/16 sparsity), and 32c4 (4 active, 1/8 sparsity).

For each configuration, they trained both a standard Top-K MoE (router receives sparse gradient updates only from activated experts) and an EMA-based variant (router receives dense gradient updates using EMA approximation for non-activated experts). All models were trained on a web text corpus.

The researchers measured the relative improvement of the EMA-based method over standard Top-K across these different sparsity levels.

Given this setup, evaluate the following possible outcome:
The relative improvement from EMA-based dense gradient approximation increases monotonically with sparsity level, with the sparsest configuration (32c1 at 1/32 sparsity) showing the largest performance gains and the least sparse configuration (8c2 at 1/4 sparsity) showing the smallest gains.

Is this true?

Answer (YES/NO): NO